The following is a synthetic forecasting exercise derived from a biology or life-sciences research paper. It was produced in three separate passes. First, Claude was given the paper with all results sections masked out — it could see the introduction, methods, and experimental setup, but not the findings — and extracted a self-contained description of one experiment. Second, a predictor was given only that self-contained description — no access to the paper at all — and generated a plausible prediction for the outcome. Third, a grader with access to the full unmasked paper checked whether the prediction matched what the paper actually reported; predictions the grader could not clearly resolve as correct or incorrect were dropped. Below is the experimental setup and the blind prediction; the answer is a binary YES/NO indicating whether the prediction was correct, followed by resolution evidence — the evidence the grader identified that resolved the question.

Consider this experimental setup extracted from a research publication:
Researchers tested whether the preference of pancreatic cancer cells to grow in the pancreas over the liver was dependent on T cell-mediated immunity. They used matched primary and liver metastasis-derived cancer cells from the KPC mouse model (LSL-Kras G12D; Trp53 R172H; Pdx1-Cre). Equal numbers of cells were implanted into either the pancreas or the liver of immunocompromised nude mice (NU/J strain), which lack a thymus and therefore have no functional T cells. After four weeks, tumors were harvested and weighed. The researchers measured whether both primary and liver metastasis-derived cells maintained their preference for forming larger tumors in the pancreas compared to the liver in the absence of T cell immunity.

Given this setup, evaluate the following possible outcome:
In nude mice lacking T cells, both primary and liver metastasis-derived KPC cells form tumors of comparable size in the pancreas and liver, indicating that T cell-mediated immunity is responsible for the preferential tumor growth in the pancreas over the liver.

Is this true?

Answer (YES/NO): NO